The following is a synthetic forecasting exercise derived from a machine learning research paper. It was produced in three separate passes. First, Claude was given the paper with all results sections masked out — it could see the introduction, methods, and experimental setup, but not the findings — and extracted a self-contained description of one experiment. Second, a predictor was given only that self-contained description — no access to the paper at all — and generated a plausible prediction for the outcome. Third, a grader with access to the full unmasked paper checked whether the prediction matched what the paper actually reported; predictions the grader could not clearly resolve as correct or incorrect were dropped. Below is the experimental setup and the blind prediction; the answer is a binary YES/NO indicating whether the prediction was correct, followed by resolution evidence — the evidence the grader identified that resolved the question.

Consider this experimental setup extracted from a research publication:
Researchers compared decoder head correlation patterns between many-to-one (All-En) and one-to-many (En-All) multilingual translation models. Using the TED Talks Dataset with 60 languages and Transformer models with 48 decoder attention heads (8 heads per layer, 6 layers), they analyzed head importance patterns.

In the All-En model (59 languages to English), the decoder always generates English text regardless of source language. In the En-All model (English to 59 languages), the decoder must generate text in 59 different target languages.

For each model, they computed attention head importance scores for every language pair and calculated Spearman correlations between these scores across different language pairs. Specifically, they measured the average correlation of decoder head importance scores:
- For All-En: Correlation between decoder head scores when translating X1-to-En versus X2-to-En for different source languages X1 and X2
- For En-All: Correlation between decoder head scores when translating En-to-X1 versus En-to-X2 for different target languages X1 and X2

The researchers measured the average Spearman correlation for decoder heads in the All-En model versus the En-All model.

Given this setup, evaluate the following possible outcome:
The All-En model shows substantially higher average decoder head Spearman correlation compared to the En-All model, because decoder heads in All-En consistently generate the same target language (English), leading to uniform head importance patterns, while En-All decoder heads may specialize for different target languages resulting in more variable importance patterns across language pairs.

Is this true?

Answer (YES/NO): YES